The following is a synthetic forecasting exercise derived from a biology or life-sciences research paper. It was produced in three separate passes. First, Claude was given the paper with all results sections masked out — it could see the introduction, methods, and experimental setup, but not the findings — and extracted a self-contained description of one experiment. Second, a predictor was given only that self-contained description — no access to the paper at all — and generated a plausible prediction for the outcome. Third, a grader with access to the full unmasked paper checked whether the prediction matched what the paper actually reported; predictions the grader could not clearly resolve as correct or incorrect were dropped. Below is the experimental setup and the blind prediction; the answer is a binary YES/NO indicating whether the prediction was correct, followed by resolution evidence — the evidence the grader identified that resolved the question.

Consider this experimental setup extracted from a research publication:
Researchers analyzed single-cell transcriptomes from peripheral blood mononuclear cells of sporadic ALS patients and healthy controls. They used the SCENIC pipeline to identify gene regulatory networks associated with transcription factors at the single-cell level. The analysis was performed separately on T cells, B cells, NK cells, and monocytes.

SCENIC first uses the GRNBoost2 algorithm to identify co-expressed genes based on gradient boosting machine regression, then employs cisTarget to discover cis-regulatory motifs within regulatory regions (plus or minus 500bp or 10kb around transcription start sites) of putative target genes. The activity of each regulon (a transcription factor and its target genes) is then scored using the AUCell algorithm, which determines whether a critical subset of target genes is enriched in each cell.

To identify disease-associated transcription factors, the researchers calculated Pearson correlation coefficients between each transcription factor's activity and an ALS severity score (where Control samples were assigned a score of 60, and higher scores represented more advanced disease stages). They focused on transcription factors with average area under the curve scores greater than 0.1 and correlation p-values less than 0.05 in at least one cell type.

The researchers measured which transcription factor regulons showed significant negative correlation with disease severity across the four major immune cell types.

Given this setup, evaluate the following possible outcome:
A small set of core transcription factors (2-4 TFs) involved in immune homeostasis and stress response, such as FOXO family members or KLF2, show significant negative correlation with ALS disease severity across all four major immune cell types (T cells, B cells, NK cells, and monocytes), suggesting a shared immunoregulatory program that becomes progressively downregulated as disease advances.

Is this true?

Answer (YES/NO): NO